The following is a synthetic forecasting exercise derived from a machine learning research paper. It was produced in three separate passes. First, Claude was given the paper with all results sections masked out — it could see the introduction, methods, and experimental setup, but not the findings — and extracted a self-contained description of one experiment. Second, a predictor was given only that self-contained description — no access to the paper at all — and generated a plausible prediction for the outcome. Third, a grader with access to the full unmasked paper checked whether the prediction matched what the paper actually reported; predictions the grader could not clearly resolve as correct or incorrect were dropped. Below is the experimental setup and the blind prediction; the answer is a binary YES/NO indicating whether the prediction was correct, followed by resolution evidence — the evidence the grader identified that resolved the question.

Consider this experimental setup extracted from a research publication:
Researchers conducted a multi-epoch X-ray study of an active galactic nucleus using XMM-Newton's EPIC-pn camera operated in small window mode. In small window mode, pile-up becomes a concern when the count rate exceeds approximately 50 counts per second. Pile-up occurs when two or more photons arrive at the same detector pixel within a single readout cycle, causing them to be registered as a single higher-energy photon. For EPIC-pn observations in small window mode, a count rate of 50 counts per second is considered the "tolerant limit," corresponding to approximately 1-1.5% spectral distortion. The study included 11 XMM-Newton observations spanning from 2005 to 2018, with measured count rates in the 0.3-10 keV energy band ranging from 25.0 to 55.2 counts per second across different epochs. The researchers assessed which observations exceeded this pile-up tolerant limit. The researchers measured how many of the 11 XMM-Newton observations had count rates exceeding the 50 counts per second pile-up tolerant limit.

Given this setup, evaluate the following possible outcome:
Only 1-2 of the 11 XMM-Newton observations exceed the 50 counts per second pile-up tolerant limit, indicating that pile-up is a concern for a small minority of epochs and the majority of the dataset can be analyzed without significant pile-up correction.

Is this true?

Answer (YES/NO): YES